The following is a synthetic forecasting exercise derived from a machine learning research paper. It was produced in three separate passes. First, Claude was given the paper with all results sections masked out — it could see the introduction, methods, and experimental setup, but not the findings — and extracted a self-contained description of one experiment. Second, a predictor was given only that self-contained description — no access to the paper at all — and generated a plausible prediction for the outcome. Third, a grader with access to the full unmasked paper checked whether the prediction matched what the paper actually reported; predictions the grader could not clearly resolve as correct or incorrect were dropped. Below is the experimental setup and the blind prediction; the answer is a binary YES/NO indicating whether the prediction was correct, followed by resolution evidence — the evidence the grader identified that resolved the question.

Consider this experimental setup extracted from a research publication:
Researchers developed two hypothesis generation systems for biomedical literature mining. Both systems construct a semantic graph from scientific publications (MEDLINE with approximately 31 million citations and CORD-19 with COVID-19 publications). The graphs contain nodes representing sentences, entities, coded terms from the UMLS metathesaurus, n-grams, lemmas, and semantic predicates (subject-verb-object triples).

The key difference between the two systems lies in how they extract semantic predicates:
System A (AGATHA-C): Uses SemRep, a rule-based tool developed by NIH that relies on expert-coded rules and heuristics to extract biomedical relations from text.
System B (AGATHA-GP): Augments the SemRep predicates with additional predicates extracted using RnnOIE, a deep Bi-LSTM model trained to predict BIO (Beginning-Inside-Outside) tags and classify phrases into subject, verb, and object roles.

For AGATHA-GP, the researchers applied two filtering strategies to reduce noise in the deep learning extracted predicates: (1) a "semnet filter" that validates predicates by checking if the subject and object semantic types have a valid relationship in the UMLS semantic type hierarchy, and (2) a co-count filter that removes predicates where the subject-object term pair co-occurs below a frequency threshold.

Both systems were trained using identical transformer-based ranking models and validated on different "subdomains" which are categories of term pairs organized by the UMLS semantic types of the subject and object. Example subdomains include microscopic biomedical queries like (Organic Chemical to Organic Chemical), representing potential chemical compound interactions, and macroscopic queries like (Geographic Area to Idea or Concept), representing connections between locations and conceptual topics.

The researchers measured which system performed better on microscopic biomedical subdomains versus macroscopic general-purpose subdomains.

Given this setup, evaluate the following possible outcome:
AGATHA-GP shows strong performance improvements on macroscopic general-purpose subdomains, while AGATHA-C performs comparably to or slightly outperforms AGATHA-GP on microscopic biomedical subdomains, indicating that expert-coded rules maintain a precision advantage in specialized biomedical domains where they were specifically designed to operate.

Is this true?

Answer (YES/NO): YES